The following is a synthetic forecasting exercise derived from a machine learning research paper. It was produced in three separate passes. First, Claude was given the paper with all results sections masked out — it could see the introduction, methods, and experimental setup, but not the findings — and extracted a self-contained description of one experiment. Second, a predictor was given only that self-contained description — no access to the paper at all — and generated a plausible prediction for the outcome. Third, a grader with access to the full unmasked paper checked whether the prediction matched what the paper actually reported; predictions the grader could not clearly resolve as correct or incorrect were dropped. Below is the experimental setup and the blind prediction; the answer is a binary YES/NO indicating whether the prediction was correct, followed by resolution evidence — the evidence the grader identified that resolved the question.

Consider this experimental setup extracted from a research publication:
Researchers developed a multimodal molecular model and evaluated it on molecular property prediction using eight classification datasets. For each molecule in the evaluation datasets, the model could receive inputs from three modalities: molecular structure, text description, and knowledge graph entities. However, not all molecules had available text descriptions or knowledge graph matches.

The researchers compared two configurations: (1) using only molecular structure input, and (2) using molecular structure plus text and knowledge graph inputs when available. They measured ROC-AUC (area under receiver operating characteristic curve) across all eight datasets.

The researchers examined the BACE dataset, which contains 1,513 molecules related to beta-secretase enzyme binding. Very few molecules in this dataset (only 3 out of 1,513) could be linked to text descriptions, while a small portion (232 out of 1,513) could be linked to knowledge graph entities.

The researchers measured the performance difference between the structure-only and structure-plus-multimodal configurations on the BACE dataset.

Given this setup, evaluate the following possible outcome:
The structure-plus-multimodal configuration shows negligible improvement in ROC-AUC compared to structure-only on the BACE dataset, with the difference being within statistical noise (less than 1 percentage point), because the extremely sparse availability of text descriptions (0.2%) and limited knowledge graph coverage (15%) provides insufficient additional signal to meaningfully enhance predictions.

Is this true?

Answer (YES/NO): NO